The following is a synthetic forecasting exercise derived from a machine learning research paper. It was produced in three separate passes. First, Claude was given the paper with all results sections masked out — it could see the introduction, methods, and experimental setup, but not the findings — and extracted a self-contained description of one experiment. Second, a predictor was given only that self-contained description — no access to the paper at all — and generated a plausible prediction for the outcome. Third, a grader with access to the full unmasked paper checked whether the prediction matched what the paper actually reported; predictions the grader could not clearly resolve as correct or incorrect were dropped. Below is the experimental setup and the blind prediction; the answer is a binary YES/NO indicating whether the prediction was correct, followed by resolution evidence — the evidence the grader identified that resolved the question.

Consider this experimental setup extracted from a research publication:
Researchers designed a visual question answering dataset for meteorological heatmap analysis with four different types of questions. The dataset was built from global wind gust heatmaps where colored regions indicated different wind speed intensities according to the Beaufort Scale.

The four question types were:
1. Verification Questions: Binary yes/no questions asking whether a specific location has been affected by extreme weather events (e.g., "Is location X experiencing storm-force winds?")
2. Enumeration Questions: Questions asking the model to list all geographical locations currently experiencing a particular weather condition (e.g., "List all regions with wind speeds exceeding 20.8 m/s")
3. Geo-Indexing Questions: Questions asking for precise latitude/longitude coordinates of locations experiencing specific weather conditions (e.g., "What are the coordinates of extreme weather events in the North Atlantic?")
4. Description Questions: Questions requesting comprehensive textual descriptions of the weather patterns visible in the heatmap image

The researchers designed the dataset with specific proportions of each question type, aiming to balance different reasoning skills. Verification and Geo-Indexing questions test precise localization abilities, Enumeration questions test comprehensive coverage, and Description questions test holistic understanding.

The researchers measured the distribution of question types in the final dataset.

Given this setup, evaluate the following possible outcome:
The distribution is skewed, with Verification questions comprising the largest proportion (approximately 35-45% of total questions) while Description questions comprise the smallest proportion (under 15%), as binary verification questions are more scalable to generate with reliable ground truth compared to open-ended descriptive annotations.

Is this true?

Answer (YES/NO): NO